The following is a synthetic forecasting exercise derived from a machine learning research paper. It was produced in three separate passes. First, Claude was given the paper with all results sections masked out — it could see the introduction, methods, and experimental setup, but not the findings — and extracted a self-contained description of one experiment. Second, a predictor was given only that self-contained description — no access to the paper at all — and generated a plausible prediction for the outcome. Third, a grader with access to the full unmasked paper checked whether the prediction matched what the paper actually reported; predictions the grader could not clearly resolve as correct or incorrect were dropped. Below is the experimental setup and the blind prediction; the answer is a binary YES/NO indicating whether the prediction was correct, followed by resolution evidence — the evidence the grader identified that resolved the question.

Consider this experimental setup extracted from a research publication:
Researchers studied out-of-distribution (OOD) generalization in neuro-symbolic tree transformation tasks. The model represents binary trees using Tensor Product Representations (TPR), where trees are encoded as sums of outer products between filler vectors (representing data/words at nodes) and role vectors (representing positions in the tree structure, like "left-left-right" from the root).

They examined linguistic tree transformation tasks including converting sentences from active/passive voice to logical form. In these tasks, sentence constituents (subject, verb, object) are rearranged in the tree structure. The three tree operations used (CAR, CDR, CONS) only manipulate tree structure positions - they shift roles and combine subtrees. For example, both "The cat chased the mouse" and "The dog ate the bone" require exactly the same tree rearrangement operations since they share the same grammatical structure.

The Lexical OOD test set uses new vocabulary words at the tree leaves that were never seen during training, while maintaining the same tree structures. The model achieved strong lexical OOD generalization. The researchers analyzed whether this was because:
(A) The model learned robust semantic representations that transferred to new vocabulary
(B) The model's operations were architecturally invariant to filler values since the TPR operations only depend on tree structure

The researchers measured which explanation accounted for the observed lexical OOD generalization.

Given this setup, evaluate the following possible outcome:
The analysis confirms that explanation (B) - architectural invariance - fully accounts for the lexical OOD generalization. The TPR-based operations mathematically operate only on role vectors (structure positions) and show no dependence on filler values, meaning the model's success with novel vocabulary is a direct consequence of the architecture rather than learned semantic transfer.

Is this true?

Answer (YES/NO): YES